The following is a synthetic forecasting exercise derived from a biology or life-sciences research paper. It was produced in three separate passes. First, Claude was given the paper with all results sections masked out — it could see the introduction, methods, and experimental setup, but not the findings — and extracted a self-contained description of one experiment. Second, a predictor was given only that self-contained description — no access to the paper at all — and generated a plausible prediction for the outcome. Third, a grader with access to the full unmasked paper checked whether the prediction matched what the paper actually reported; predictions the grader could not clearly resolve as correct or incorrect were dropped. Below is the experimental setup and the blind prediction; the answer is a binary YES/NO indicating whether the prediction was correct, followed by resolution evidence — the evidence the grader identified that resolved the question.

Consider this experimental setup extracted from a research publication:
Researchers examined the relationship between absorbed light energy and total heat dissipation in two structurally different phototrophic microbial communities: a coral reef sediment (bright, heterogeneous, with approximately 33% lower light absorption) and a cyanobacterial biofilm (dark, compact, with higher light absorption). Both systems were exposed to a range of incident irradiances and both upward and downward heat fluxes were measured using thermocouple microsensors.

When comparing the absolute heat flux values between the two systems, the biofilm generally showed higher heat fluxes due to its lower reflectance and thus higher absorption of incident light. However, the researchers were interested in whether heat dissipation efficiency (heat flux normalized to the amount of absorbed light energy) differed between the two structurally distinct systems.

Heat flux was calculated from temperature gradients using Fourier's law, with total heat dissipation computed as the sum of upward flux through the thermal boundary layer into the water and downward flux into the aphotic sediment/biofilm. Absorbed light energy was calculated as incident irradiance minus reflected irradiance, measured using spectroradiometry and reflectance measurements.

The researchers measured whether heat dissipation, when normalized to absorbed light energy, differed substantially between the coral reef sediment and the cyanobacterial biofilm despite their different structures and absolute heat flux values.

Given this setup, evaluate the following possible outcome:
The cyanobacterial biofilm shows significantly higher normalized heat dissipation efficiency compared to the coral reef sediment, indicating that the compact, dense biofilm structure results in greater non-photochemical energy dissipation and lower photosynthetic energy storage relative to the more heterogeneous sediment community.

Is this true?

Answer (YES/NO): NO